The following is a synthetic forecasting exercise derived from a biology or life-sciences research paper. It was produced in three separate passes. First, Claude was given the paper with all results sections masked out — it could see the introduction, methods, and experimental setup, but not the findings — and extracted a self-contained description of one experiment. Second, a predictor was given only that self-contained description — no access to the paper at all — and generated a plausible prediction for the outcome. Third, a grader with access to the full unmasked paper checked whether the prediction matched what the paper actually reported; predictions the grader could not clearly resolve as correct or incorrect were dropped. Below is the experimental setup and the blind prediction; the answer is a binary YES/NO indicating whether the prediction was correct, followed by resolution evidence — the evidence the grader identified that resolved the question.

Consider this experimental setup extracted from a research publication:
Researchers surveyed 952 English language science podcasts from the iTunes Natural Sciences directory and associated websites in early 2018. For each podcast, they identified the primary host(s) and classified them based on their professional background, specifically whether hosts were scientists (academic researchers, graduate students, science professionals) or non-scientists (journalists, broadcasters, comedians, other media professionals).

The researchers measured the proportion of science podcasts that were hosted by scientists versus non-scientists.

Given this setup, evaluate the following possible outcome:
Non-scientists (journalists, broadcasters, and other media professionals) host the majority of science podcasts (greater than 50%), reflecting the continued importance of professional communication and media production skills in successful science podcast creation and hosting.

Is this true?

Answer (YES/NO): NO